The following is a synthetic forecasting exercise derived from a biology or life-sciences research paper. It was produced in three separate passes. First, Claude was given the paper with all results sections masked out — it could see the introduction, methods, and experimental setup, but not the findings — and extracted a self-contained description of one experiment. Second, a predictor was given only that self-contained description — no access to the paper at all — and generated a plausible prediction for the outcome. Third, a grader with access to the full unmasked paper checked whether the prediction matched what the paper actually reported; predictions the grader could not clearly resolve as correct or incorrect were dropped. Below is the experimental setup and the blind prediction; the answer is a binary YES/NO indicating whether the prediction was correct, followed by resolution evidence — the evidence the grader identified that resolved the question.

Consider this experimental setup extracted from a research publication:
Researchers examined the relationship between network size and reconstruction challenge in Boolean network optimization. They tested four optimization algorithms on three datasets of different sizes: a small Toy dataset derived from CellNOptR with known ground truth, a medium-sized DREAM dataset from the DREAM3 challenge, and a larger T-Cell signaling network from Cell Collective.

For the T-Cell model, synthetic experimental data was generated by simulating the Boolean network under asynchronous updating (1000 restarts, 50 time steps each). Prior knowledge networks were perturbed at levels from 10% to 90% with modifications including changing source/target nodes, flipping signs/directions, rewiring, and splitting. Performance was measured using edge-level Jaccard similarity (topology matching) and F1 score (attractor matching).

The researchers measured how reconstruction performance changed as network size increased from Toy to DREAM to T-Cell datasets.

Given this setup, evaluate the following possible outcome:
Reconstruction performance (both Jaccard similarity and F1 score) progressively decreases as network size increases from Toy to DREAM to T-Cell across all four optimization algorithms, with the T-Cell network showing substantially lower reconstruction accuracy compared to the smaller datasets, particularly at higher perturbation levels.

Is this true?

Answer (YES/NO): NO